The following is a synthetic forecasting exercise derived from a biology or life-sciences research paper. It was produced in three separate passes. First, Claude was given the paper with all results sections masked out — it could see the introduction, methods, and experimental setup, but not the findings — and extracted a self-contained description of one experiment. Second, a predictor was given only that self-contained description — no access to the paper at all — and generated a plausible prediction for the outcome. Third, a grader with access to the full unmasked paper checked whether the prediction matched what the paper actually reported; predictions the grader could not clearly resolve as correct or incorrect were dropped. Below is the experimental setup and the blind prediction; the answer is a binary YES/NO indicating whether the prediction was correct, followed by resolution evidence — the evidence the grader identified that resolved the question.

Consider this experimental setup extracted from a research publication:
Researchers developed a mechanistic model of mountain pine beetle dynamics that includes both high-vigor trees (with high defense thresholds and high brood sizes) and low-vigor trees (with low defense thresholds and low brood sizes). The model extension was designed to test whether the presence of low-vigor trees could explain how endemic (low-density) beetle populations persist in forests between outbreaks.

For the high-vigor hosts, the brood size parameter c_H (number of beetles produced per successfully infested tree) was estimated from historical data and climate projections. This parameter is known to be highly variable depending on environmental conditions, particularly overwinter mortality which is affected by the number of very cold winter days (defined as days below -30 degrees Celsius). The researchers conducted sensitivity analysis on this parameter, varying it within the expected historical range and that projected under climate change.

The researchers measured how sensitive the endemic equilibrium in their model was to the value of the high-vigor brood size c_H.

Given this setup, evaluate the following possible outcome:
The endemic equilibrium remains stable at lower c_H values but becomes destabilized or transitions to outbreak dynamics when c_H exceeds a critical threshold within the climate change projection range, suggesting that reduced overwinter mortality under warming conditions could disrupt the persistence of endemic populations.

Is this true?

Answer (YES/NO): NO